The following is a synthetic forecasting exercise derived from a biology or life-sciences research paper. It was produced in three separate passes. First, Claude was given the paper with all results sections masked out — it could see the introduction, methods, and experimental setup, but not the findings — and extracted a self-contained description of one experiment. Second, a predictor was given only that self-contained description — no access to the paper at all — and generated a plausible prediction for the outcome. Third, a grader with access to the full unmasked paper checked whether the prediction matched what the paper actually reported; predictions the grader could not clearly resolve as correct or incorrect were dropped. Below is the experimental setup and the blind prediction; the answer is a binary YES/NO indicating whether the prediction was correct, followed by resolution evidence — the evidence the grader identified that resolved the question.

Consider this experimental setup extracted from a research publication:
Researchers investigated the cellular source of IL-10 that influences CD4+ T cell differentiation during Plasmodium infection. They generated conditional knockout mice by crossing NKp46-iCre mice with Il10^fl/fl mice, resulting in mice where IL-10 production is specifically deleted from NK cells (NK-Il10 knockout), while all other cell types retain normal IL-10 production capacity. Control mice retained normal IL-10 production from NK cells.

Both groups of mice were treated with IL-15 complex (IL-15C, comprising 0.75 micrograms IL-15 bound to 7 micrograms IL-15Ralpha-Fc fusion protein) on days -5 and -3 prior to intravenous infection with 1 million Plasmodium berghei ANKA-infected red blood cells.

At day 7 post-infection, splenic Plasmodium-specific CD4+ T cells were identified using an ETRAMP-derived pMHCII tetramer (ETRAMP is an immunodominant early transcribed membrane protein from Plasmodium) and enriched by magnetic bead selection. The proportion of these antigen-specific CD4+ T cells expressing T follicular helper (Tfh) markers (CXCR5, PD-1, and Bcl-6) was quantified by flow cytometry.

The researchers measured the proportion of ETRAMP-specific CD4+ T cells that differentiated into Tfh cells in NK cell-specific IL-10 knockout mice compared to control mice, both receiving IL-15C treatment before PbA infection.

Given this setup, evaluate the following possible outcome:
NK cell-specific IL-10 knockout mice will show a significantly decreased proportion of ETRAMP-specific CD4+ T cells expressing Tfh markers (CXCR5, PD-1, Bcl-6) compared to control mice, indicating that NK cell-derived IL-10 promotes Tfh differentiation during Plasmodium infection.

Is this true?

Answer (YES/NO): YES